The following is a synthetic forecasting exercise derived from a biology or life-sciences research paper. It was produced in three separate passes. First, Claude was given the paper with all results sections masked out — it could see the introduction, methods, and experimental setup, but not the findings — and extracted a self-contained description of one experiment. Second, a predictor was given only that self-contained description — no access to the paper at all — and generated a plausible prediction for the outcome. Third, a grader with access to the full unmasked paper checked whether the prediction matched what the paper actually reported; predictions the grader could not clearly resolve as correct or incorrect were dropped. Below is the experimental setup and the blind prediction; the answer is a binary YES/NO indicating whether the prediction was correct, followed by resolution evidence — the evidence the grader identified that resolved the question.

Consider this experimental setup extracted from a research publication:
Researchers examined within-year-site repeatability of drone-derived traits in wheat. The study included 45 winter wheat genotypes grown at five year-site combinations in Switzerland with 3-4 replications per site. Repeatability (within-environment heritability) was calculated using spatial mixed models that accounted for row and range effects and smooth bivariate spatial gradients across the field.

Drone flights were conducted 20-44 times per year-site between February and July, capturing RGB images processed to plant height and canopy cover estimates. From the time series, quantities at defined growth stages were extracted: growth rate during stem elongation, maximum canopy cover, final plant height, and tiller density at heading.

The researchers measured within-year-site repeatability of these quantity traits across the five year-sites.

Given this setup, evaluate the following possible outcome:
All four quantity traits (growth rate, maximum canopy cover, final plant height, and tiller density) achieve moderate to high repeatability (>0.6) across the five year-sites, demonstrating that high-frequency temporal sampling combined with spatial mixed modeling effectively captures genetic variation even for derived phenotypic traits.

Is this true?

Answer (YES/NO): NO